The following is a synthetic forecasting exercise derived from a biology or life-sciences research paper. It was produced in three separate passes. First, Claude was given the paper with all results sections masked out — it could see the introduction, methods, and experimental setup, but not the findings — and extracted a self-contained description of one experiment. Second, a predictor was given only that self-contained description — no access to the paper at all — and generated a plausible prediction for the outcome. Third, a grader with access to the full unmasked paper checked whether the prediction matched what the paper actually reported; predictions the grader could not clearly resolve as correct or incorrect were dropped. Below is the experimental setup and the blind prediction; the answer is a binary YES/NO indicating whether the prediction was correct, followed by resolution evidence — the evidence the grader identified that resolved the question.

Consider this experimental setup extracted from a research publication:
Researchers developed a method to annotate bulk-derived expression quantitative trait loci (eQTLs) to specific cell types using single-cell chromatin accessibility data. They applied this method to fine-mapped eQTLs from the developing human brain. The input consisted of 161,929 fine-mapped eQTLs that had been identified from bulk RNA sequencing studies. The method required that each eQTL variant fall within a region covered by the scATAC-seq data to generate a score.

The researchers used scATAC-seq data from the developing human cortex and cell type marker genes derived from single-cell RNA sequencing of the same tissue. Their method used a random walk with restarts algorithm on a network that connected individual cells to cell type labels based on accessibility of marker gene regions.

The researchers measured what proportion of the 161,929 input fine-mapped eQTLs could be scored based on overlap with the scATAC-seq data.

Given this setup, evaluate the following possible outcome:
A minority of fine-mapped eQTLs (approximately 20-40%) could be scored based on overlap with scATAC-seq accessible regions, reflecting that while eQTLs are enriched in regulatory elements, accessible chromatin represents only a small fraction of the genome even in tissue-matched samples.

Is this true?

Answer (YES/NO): NO